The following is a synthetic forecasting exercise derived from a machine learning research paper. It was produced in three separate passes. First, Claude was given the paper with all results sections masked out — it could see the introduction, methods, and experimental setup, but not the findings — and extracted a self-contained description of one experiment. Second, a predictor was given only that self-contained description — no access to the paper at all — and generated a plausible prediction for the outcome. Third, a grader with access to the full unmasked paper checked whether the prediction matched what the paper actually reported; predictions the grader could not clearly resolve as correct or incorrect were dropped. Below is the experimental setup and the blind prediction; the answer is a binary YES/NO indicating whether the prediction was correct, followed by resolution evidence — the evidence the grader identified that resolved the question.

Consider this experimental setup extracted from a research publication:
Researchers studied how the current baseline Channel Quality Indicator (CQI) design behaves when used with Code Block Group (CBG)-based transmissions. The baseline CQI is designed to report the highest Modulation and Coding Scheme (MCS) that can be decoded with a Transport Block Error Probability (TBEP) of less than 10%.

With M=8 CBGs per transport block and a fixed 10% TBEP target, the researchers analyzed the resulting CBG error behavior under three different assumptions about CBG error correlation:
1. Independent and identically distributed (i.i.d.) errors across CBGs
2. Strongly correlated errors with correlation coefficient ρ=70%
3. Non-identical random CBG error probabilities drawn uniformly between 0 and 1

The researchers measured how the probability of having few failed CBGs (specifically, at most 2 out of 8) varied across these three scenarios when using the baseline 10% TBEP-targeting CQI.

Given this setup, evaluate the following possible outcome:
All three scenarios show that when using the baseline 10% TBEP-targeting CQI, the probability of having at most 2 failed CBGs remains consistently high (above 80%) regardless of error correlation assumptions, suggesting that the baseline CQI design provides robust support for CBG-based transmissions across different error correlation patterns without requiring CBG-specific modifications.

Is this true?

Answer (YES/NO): NO